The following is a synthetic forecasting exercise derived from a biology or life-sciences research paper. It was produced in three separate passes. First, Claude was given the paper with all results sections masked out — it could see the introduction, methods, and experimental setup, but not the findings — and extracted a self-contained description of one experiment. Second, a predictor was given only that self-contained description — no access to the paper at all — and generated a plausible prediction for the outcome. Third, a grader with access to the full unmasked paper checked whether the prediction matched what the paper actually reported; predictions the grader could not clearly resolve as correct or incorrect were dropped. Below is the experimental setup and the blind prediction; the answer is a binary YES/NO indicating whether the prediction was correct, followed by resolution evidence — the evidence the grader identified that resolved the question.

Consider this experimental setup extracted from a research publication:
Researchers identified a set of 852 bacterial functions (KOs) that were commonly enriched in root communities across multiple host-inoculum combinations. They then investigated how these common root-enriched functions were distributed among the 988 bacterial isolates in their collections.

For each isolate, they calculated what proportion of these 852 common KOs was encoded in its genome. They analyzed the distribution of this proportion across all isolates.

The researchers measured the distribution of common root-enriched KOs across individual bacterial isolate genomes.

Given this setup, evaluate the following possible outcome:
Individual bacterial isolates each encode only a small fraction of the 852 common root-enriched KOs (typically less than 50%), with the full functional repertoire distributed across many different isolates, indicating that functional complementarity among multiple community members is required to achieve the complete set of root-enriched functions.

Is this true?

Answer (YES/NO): YES